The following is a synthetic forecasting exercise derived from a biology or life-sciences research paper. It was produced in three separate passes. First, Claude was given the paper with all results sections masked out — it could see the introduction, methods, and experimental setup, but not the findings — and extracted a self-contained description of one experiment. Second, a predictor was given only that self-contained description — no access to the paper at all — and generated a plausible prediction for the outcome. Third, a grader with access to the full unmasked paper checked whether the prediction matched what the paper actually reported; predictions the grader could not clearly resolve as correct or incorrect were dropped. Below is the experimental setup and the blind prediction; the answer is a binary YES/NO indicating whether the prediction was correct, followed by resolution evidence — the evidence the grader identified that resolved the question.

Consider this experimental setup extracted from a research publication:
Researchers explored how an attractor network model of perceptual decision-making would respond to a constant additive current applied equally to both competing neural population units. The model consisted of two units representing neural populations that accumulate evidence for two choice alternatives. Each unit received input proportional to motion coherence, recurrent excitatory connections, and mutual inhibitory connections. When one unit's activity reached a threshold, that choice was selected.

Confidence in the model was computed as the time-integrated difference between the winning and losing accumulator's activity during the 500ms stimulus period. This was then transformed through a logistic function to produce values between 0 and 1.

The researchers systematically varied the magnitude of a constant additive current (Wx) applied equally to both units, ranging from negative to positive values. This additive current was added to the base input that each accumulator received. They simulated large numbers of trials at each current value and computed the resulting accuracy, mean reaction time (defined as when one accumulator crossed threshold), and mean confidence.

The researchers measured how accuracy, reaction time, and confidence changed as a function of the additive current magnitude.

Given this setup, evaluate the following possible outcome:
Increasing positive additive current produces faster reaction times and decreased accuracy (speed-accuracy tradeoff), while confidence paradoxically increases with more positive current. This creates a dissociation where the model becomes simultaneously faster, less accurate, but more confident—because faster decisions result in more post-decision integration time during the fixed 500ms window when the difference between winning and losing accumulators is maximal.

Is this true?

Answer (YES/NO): NO